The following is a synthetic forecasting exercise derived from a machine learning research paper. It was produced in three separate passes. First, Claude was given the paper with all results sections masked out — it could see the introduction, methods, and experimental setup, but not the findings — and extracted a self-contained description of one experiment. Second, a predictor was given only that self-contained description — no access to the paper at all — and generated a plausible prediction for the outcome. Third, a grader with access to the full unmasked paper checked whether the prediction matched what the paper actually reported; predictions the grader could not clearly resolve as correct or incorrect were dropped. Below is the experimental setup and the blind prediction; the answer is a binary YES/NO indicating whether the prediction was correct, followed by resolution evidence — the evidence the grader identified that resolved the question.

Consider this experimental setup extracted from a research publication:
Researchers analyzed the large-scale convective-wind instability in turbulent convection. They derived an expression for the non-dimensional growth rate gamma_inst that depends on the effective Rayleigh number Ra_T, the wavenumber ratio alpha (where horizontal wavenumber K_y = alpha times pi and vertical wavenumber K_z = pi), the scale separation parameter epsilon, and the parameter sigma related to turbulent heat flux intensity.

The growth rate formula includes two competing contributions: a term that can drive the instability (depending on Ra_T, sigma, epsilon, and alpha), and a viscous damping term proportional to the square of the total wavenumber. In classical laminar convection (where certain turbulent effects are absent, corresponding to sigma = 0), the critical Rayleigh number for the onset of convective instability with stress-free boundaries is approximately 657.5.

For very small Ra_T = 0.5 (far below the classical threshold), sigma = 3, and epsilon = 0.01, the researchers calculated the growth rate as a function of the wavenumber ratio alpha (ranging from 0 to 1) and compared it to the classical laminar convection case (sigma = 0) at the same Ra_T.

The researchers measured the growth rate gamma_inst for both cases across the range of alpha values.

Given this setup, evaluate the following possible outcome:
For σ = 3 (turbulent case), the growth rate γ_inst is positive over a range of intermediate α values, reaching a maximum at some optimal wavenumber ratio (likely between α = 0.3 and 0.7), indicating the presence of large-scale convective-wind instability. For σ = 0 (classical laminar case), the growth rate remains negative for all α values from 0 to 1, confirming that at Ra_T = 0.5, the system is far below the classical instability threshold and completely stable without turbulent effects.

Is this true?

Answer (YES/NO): YES